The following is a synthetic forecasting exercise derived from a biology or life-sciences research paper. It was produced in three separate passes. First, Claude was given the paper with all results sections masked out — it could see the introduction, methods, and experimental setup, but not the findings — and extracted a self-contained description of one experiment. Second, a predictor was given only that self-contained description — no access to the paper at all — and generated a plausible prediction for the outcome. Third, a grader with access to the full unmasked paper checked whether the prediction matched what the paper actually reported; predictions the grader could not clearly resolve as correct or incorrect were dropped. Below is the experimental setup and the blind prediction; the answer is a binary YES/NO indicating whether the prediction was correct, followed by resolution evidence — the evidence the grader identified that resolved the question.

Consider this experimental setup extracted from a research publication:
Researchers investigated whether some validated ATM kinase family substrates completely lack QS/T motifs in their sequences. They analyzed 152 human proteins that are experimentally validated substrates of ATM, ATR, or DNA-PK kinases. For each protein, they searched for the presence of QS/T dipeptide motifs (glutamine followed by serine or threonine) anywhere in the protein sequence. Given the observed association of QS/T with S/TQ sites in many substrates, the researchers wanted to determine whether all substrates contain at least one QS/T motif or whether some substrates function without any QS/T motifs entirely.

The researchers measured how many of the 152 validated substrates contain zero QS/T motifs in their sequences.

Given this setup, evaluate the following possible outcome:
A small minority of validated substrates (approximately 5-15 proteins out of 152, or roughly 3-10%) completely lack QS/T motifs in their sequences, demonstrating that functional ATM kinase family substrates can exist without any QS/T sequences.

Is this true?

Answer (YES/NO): YES